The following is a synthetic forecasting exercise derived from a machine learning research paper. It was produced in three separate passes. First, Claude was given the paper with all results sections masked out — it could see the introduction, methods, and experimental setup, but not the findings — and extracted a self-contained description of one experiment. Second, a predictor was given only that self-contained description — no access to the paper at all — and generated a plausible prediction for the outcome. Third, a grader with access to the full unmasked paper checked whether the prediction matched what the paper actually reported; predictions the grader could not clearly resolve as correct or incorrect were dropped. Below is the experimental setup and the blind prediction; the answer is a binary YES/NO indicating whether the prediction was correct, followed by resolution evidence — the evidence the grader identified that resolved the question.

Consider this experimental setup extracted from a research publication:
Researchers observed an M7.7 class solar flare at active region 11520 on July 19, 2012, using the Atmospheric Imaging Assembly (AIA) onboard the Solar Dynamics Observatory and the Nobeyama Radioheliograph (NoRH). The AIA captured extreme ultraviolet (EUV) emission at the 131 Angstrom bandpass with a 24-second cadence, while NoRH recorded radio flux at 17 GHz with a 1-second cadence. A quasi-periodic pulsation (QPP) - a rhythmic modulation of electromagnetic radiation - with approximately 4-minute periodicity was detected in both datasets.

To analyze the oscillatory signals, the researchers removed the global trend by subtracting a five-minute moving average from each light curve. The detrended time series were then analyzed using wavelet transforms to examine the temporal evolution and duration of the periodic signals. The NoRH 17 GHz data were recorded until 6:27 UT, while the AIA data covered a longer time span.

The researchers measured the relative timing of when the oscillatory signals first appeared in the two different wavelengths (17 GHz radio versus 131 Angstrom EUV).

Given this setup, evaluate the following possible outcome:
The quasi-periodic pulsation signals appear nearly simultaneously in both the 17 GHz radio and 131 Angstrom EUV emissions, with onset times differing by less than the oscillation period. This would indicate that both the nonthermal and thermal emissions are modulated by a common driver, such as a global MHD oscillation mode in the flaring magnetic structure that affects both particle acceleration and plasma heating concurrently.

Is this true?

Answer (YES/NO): NO